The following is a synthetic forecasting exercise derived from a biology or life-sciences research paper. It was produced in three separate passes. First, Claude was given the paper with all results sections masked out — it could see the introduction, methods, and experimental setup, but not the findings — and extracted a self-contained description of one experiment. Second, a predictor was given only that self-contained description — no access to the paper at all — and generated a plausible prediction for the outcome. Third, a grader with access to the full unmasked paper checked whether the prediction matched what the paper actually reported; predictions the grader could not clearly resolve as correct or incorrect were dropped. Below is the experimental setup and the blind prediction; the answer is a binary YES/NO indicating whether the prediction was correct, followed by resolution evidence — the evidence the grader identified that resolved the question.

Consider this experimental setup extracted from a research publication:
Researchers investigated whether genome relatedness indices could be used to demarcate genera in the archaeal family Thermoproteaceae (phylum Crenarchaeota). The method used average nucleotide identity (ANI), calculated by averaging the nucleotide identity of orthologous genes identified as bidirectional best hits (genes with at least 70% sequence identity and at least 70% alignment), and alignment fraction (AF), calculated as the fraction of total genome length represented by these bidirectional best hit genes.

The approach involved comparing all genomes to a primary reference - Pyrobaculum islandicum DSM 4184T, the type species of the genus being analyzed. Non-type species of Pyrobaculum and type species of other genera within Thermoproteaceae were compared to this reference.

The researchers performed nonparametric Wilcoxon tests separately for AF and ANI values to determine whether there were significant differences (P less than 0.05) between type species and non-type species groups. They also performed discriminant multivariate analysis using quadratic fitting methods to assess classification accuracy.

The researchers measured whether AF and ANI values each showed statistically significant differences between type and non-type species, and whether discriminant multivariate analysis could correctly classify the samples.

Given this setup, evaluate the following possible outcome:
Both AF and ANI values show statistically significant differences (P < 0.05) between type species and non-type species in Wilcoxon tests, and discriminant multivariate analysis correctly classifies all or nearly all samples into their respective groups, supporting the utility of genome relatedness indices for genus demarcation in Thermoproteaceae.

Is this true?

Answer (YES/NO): NO